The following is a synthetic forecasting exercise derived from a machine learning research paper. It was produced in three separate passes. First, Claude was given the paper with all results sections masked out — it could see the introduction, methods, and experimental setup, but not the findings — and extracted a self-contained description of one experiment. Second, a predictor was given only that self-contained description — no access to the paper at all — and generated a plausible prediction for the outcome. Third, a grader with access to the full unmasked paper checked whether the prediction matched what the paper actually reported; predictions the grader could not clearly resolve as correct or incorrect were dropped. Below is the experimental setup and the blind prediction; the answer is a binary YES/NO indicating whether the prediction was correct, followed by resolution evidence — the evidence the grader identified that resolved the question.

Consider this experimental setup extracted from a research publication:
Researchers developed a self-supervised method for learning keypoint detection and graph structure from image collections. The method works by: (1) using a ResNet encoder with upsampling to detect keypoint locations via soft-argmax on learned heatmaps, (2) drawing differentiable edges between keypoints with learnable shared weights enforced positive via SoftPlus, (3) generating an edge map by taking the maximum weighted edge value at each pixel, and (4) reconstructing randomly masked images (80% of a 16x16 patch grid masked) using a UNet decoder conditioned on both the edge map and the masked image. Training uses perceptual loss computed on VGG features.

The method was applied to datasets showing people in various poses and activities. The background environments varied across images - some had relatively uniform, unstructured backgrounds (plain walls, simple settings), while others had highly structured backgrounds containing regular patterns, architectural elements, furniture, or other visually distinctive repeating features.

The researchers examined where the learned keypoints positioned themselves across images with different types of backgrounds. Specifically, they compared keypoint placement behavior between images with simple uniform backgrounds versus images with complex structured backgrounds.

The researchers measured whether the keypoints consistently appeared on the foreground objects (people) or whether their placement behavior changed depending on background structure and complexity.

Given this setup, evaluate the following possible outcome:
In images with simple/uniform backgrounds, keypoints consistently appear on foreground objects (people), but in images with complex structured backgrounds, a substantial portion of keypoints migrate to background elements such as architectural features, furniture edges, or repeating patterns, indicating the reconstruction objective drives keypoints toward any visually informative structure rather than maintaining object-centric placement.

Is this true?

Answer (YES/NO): YES